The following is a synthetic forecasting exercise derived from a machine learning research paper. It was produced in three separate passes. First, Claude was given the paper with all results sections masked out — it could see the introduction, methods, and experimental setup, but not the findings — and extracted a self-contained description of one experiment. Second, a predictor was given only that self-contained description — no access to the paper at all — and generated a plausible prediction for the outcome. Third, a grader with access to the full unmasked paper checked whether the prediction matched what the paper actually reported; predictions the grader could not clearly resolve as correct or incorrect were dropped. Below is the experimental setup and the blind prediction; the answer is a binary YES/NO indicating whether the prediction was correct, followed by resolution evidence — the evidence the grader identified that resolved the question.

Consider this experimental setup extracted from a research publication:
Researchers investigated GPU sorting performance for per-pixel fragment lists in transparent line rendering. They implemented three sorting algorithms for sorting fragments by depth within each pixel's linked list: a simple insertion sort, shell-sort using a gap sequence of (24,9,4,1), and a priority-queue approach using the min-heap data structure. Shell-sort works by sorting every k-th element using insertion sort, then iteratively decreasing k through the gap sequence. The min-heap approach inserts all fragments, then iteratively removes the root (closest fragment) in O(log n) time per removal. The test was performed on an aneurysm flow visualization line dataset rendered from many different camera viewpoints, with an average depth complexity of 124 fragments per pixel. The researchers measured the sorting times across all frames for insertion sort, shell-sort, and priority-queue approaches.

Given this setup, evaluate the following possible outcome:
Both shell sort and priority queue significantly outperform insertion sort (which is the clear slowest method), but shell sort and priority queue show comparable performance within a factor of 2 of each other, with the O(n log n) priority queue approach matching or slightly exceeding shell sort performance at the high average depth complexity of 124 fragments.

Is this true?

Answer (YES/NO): YES